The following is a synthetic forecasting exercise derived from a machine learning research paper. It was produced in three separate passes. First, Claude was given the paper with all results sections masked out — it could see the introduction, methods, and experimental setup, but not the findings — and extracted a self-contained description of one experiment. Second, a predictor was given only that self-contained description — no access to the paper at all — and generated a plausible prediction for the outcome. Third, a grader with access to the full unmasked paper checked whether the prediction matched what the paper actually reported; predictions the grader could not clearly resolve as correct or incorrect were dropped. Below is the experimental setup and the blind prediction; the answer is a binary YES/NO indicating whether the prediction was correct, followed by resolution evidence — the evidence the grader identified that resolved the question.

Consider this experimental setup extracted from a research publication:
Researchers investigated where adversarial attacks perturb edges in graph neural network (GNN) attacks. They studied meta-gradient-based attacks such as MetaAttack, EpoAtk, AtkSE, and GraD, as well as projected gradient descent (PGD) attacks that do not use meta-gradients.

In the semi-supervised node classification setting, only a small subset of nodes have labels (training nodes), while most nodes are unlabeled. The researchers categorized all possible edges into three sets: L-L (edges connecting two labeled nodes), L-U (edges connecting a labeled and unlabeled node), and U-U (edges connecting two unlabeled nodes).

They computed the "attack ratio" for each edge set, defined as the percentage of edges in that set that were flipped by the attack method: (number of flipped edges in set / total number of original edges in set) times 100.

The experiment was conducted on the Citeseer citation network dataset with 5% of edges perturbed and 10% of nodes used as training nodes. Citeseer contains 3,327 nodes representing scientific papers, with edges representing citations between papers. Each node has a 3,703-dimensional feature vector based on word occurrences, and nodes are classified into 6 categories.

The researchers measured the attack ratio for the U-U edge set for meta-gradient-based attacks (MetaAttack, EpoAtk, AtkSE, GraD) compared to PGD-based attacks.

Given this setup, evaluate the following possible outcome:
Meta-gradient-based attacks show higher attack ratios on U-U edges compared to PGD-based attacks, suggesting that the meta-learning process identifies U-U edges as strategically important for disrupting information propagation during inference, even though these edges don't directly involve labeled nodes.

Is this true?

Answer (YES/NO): NO